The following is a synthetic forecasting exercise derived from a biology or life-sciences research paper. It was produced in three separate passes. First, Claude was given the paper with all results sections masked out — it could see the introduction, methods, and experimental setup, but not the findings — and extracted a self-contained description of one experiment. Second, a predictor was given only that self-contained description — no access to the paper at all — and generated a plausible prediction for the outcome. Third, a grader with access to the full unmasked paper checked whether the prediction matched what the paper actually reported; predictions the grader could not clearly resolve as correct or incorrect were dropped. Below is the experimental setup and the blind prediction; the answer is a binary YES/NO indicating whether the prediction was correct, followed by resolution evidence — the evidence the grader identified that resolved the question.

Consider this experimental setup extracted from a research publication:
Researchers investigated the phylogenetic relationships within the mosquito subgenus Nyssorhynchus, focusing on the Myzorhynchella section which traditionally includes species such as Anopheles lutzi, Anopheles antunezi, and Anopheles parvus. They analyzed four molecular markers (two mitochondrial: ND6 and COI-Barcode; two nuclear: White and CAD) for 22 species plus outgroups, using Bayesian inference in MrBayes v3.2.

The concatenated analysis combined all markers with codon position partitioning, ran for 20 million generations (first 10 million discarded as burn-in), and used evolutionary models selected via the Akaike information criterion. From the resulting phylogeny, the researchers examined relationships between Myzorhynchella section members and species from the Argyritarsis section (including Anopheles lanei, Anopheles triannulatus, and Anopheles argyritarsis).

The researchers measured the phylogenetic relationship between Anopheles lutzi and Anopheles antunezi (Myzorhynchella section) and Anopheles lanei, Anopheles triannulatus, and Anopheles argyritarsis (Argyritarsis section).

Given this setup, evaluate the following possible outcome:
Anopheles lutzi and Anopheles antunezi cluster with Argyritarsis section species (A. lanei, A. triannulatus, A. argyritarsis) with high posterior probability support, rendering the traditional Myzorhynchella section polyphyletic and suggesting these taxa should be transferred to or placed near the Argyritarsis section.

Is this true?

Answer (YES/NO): YES